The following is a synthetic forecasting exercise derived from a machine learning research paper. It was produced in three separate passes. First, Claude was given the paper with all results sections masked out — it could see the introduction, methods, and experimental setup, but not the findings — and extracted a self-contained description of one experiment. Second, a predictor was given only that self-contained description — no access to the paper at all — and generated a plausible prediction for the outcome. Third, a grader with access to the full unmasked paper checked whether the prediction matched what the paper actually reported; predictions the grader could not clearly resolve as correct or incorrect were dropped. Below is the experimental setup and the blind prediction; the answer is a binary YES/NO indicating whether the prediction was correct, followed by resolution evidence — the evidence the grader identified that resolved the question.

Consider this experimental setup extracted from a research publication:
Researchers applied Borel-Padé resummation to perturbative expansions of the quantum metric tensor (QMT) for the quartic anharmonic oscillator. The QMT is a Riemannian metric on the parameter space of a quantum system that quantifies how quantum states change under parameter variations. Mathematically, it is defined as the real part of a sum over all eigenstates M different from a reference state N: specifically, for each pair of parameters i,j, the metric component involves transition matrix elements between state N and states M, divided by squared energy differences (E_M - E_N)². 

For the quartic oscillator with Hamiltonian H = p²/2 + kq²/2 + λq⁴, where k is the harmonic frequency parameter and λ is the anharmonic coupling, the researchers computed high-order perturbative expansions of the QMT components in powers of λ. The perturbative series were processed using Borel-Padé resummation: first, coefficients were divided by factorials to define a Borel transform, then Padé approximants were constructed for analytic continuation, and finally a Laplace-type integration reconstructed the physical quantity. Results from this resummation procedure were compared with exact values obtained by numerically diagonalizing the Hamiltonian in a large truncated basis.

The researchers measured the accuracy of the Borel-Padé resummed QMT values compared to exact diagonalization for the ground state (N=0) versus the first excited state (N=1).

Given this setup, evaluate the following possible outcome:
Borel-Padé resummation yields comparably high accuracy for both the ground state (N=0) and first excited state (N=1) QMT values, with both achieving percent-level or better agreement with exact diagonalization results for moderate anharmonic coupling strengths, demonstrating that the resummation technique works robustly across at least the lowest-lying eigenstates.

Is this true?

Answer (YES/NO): NO